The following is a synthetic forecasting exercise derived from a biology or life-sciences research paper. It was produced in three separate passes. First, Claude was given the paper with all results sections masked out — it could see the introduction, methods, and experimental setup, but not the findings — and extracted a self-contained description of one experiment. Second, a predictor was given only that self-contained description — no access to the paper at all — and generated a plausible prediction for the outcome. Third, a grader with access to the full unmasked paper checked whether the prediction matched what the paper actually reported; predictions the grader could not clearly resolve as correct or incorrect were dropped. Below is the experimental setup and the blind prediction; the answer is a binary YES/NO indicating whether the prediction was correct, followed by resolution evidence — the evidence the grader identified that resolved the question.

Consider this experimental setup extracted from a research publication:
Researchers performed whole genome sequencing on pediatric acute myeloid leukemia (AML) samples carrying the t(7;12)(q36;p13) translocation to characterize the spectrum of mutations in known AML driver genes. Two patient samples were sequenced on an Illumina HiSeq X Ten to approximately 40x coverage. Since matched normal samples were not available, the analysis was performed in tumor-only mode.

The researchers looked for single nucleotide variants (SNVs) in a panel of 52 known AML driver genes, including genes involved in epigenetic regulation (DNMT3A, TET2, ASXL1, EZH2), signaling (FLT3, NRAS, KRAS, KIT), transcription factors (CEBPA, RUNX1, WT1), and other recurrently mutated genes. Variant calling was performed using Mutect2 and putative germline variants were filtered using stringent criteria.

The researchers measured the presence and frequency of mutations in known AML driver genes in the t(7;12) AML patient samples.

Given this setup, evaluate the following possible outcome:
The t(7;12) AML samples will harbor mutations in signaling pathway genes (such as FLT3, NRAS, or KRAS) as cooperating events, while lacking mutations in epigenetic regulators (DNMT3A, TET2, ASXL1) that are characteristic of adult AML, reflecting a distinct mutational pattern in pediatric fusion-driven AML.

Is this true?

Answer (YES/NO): NO